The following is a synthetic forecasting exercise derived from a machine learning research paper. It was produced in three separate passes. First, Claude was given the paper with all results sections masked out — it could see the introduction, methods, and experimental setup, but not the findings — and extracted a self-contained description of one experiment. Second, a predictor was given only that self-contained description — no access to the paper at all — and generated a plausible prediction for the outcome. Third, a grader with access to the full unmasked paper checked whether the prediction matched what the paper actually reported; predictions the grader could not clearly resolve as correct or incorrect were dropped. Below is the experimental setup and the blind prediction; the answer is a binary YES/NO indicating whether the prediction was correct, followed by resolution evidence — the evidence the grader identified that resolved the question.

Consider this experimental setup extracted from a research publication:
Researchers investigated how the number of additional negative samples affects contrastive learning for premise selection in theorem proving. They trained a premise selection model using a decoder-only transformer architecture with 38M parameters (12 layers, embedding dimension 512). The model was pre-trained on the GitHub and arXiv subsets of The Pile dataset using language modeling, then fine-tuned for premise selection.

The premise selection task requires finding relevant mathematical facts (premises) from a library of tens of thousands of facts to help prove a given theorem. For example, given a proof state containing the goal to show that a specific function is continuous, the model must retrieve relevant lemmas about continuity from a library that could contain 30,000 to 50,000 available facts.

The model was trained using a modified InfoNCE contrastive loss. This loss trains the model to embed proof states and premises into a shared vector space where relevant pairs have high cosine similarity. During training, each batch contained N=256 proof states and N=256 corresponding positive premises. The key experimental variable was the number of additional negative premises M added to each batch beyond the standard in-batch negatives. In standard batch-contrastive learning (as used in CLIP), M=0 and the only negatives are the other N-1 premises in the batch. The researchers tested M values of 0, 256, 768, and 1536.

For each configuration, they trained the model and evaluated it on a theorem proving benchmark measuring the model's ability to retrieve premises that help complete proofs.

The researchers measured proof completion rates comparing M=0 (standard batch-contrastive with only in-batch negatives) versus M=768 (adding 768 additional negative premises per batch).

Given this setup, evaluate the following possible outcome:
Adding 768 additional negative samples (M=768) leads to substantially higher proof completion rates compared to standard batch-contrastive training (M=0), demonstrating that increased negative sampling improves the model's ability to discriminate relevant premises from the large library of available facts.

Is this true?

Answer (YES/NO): YES